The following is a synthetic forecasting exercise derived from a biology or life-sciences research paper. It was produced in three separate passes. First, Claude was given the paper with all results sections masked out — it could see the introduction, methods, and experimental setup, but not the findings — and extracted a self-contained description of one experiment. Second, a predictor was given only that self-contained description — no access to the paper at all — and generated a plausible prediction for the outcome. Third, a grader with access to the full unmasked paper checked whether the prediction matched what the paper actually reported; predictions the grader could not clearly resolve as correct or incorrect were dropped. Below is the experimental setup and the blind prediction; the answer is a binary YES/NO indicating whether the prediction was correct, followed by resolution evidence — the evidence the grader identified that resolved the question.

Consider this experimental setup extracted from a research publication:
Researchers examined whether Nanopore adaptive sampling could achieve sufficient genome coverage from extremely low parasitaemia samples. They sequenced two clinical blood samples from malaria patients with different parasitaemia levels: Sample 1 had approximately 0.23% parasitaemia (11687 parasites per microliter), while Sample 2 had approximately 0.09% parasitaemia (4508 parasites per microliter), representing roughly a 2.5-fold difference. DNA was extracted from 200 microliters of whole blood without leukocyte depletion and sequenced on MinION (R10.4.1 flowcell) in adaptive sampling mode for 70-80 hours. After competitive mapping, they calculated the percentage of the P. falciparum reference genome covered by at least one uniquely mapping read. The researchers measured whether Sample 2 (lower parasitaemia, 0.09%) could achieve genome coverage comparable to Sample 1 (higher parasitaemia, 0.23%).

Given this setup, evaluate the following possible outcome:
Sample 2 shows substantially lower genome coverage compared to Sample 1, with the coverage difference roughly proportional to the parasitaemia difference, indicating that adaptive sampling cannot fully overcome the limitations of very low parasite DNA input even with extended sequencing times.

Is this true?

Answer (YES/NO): NO